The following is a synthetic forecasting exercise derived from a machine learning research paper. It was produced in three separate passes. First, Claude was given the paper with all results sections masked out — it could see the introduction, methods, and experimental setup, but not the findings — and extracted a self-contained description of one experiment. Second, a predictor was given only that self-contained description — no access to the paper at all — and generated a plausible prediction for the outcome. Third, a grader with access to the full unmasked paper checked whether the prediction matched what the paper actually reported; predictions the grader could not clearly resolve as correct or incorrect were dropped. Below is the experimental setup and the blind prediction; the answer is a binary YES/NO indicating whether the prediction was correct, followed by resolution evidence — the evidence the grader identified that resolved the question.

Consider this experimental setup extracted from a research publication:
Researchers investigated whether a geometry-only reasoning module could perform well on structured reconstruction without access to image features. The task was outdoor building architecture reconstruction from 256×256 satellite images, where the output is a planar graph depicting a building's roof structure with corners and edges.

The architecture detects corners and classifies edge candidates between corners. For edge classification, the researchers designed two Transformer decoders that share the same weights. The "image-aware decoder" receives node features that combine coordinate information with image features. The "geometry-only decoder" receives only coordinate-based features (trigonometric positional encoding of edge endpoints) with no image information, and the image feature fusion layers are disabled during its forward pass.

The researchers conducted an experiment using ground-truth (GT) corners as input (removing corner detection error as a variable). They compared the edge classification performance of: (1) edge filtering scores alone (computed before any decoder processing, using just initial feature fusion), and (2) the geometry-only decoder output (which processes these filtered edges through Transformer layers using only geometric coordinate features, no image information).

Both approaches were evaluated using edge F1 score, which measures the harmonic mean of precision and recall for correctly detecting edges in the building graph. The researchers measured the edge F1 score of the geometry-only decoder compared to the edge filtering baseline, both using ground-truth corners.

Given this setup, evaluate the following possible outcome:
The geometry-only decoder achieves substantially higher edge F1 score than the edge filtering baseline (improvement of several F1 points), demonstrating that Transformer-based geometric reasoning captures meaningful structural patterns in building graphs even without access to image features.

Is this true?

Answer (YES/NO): YES